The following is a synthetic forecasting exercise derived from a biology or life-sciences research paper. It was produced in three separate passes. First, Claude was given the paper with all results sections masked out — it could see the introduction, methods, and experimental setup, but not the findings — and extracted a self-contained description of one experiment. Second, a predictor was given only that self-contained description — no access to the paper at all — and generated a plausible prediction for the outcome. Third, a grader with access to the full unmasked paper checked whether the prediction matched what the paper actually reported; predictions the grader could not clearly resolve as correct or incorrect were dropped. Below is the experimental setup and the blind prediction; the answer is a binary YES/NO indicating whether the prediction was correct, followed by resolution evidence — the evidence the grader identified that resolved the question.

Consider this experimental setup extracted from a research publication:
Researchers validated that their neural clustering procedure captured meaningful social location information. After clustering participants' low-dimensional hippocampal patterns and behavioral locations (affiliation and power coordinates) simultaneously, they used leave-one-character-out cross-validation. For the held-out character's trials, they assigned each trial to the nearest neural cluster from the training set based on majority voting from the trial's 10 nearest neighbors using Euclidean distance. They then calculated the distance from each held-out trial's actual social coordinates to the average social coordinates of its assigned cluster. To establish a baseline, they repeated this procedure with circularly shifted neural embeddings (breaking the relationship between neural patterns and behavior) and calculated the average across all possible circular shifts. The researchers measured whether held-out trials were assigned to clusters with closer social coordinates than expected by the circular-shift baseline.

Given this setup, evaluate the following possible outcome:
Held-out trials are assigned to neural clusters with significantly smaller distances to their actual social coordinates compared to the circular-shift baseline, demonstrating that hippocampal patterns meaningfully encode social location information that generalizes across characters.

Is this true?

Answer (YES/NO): YES